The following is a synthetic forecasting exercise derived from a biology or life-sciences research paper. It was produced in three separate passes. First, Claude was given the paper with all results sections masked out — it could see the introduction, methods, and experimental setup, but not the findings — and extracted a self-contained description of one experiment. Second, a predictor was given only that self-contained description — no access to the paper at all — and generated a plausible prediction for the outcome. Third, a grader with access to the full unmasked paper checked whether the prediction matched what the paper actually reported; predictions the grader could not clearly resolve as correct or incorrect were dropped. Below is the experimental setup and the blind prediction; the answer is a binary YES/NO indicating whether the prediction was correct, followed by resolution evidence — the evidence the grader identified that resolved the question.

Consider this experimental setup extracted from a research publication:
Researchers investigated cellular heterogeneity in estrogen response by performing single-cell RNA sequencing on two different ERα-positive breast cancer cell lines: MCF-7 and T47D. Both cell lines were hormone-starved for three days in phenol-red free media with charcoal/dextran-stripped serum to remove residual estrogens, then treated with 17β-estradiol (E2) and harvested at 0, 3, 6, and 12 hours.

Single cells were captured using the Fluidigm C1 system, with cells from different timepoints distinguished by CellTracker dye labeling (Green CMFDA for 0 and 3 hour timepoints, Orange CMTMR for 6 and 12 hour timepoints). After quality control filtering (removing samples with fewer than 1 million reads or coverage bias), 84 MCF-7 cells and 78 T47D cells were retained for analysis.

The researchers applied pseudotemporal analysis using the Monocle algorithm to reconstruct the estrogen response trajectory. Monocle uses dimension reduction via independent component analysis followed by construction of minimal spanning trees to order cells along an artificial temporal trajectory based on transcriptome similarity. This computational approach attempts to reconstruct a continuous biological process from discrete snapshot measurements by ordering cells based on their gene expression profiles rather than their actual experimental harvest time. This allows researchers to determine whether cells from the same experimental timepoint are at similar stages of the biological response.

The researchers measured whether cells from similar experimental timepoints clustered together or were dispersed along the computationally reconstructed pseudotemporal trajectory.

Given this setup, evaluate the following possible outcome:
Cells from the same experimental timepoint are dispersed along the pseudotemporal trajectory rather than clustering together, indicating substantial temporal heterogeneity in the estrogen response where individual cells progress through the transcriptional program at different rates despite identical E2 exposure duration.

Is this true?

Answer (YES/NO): YES